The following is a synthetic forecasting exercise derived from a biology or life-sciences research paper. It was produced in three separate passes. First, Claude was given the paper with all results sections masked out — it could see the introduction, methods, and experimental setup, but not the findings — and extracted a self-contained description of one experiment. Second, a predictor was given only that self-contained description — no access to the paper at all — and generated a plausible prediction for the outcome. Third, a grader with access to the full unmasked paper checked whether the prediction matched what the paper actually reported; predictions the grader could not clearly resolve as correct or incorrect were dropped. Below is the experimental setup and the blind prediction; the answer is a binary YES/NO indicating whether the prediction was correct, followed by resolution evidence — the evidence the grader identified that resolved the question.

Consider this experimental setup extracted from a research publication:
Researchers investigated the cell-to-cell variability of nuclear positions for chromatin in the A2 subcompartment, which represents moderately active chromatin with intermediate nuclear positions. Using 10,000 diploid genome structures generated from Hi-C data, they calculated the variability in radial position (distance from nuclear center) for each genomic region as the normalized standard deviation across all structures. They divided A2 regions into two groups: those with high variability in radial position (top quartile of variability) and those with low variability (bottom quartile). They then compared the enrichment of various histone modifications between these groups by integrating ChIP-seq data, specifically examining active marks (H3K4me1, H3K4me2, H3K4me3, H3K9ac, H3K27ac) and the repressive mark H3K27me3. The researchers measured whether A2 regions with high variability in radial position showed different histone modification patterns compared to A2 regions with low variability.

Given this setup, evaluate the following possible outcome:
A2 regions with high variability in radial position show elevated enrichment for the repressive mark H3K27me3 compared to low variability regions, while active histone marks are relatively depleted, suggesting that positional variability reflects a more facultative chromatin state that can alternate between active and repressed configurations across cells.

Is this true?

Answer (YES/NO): NO